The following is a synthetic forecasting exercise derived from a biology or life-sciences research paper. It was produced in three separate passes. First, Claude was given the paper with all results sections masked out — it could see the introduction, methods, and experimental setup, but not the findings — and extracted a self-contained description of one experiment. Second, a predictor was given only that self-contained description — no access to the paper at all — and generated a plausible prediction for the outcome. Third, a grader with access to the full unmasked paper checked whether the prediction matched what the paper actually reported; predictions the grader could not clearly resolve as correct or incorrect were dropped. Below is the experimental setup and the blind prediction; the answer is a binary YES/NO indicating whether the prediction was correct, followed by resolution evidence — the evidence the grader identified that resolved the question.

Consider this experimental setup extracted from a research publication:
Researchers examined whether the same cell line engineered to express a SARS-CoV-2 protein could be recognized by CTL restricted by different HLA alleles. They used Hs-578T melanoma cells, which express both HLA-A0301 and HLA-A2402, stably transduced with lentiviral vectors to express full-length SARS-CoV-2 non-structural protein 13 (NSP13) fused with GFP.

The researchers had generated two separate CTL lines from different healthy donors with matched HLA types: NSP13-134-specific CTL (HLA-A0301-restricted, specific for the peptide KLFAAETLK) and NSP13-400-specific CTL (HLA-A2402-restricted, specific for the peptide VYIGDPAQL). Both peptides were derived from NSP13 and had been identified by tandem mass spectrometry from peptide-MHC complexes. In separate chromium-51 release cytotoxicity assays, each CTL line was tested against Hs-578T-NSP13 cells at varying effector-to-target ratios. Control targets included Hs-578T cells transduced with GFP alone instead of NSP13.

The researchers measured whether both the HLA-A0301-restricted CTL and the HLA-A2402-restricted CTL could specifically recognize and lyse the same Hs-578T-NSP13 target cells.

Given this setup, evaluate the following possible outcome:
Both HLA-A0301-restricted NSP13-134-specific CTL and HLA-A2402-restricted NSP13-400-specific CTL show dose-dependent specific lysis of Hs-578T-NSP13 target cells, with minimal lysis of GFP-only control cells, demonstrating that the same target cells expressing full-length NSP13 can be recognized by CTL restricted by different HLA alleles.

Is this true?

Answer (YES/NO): YES